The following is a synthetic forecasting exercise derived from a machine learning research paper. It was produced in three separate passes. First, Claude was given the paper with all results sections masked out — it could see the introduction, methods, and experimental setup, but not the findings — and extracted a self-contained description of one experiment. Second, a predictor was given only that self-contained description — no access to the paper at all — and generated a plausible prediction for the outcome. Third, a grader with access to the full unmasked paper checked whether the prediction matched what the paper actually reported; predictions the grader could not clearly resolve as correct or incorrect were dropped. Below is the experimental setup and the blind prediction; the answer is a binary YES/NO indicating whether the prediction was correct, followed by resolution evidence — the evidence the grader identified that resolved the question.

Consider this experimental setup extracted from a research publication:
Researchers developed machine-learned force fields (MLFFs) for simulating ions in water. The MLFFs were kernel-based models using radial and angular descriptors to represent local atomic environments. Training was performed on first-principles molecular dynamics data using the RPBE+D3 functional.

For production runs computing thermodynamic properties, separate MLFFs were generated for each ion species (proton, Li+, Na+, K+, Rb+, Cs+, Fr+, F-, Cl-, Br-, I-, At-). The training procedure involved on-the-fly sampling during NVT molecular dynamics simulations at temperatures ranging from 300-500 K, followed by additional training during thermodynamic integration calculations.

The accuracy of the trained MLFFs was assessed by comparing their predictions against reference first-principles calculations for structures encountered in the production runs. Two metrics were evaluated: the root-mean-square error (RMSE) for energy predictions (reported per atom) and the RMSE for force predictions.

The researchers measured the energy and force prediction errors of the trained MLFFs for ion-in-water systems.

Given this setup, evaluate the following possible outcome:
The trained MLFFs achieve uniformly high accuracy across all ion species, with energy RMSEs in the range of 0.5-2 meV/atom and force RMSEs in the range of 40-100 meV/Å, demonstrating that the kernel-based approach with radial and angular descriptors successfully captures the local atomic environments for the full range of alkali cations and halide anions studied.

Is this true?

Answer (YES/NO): NO